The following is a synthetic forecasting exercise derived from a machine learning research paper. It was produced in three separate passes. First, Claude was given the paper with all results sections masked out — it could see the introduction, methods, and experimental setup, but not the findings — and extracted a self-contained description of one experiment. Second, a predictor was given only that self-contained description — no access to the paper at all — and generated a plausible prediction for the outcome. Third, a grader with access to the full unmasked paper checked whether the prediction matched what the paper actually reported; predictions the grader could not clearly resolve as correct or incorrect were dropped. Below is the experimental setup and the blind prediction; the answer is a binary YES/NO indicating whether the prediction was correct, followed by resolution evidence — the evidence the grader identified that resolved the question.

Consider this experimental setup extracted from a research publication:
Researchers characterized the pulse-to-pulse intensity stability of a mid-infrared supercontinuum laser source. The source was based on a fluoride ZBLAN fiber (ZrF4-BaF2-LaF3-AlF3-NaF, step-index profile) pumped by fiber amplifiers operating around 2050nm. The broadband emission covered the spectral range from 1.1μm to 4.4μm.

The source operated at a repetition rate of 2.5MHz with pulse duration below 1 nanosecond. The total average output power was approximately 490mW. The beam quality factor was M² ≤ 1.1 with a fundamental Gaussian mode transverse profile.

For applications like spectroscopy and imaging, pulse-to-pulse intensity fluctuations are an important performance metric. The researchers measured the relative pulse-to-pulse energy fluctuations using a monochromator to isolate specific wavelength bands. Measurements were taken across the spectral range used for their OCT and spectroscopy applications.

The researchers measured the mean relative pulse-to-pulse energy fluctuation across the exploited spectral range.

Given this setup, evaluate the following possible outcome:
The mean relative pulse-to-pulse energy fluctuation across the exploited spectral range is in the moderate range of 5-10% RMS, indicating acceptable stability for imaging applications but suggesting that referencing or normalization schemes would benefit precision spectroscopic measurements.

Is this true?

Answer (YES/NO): YES